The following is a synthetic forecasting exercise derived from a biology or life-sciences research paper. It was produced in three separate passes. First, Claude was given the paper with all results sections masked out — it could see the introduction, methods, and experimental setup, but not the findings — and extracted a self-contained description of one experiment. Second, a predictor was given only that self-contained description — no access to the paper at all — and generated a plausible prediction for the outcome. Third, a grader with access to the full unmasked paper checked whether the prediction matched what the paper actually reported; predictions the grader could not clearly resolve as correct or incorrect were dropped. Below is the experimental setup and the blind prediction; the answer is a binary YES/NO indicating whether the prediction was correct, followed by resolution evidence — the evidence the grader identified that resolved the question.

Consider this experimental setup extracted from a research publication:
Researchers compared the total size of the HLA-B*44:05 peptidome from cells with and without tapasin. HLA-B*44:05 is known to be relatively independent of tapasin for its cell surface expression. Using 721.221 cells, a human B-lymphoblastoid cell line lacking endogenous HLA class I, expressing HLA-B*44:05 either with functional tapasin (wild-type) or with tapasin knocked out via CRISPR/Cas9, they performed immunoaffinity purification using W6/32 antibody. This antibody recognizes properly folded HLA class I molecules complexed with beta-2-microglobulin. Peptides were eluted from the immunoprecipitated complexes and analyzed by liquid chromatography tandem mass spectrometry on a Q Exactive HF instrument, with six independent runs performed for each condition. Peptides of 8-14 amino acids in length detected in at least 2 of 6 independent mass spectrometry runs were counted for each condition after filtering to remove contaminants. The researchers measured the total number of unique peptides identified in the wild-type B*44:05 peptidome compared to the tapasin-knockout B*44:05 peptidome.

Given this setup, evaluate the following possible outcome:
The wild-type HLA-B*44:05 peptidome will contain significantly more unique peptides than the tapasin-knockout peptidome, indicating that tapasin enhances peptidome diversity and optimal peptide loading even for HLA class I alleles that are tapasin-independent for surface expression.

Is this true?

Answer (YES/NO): NO